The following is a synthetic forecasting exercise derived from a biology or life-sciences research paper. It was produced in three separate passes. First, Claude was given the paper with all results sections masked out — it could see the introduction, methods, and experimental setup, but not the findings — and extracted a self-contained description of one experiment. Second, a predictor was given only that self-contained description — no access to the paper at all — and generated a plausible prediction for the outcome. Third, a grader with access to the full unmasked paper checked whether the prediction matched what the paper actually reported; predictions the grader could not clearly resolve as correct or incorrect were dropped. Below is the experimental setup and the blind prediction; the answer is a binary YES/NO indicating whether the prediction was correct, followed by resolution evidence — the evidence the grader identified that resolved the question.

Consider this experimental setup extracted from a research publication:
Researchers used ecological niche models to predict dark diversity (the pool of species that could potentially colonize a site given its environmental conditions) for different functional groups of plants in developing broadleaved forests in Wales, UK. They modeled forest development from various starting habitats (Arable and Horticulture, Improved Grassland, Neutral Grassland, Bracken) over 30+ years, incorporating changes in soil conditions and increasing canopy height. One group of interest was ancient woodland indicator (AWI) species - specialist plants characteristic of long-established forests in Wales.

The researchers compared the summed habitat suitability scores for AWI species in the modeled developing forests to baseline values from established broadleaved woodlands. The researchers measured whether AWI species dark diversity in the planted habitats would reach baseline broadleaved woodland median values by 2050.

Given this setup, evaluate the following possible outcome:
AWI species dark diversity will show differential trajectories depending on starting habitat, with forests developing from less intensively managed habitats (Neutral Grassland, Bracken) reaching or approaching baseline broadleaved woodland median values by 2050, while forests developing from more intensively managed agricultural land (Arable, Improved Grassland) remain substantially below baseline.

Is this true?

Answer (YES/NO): YES